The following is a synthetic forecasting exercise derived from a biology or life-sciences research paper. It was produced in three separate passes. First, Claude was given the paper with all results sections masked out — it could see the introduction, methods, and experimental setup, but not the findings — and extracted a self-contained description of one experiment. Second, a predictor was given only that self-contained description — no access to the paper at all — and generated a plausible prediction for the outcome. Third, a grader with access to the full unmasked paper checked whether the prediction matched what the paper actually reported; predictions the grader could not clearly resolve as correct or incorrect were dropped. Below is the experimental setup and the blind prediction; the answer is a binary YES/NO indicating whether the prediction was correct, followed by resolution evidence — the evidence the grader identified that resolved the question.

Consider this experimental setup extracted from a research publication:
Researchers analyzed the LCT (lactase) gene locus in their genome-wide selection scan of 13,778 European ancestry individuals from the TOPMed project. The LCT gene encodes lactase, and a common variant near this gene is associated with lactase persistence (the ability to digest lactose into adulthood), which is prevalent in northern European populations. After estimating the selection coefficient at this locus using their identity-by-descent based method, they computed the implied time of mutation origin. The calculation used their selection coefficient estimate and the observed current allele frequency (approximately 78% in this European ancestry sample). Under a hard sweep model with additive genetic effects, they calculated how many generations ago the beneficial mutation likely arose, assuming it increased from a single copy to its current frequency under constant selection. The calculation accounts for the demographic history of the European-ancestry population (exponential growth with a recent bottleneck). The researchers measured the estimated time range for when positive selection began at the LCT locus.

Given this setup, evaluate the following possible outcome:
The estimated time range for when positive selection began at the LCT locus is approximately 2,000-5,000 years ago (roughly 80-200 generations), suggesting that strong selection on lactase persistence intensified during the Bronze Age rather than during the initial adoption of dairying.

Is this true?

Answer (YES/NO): YES